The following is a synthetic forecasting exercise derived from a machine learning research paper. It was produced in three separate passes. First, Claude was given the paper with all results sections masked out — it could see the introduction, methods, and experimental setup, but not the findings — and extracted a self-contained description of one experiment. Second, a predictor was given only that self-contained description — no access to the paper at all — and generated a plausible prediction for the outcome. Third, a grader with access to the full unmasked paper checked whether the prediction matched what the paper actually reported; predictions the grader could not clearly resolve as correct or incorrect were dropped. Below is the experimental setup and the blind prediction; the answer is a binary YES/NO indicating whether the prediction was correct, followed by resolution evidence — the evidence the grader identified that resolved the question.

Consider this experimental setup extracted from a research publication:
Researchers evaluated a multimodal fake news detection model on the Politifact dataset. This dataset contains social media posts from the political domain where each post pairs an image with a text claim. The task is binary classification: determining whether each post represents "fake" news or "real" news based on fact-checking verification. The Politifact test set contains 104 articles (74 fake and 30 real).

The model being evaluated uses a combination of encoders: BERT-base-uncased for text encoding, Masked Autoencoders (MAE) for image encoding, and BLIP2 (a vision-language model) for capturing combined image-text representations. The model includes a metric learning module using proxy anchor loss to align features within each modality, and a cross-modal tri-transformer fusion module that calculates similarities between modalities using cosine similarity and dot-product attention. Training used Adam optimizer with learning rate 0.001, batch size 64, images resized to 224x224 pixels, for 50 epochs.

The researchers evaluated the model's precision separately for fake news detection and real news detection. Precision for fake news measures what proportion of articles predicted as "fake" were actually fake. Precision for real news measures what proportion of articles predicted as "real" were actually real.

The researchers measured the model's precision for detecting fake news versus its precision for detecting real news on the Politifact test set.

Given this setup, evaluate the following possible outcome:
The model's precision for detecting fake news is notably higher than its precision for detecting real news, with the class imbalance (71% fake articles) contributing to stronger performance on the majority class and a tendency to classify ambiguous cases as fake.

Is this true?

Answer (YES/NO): YES